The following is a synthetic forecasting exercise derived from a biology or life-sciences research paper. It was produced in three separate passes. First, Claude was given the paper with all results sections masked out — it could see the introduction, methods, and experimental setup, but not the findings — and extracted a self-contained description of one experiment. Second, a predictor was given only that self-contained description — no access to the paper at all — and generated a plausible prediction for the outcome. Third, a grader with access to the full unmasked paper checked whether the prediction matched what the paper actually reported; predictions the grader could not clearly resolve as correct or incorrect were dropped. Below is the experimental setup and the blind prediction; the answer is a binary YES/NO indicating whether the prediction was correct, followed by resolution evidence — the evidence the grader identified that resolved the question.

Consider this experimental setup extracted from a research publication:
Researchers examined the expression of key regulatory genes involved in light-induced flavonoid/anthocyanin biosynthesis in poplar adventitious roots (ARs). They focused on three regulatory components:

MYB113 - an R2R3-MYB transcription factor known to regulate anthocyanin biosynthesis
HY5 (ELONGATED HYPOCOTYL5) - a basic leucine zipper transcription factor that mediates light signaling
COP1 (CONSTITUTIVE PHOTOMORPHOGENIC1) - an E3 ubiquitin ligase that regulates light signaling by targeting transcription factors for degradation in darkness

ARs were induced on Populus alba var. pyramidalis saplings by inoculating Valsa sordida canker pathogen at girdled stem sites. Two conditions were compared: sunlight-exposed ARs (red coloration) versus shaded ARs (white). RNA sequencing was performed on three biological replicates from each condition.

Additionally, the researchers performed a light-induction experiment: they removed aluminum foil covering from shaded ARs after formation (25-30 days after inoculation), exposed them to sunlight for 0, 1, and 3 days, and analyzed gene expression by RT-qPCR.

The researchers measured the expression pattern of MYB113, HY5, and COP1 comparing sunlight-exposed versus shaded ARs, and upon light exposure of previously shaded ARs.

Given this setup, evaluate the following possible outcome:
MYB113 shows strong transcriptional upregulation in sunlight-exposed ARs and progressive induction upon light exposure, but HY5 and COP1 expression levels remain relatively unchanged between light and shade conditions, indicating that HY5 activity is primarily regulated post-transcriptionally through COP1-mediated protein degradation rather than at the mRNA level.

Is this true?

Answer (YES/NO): NO